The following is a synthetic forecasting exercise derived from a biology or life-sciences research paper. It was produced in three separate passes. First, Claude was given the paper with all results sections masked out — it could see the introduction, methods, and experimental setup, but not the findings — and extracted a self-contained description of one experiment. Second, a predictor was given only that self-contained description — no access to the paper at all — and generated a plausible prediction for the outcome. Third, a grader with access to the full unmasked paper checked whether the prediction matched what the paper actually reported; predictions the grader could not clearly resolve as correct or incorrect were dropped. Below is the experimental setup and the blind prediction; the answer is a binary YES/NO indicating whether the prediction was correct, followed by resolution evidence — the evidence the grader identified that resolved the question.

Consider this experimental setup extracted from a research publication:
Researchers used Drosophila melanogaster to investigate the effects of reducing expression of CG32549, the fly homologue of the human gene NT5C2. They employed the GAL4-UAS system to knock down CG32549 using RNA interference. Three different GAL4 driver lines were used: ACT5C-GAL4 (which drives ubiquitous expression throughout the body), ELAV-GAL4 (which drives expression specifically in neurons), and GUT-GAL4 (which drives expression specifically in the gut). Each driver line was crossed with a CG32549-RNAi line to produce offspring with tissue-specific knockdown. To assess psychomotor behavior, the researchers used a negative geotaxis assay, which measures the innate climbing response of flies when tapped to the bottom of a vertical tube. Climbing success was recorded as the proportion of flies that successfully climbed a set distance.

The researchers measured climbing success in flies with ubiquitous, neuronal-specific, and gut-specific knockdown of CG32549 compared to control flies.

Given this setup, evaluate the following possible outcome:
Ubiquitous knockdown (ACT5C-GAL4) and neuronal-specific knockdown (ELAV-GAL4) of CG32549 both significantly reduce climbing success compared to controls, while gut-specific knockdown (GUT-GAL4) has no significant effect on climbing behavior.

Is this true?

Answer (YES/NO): YES